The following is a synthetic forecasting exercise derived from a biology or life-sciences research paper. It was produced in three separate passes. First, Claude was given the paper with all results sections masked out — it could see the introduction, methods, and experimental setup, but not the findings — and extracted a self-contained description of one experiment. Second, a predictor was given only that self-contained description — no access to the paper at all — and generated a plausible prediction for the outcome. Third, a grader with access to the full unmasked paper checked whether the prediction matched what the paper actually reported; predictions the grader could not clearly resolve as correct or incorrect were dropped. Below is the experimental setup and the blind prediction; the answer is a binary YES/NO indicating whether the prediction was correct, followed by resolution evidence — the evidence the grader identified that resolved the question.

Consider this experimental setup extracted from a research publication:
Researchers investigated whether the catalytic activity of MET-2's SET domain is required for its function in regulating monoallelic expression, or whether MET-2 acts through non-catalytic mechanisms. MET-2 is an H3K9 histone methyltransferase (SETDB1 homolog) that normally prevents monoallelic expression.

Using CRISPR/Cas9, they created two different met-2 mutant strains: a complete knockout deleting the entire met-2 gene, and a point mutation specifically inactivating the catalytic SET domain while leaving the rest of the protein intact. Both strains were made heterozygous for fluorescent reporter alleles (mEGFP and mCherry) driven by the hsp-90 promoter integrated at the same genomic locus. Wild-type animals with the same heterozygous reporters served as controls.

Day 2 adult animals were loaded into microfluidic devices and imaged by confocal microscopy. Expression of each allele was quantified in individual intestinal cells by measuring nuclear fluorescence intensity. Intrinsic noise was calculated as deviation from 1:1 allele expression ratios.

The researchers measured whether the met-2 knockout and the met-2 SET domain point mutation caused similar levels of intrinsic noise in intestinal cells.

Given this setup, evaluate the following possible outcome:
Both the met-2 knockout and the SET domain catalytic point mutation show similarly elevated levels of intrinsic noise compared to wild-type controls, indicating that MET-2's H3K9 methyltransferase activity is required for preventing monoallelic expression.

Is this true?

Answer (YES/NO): YES